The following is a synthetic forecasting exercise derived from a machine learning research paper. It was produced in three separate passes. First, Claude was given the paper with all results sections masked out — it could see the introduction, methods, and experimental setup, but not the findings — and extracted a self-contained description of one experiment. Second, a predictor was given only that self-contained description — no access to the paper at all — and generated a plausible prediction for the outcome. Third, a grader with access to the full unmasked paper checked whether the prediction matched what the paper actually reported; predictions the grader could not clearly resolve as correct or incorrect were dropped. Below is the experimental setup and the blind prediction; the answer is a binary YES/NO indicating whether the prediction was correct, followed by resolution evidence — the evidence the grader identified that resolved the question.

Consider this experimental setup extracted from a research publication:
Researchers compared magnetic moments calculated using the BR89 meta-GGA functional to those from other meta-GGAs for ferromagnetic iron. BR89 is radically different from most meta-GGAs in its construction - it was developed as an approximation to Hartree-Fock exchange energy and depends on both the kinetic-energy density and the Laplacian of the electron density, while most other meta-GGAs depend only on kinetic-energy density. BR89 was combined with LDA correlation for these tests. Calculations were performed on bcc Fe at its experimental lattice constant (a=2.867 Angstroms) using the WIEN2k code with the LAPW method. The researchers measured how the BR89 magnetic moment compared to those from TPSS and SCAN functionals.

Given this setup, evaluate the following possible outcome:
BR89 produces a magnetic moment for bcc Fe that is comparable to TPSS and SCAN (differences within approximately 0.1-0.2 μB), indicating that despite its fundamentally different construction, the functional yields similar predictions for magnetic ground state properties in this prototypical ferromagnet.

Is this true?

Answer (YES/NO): YES